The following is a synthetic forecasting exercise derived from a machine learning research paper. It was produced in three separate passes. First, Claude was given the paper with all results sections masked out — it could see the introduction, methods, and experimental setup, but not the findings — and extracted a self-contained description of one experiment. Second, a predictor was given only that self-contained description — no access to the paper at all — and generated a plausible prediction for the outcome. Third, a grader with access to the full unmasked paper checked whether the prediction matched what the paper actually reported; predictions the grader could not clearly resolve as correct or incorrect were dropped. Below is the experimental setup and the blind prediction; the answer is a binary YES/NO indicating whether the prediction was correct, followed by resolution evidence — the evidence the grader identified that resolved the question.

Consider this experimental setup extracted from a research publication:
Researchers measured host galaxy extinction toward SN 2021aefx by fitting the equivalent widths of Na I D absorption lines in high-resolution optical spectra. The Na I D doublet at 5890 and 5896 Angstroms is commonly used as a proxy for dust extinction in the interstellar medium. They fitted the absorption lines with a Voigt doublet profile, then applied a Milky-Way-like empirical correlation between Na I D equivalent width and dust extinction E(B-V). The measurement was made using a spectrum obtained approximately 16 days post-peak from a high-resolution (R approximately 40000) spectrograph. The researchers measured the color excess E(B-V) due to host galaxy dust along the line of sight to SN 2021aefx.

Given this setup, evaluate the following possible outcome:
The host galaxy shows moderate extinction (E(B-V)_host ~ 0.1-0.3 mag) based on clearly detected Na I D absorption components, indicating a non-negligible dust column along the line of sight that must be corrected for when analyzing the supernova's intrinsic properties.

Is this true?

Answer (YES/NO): YES